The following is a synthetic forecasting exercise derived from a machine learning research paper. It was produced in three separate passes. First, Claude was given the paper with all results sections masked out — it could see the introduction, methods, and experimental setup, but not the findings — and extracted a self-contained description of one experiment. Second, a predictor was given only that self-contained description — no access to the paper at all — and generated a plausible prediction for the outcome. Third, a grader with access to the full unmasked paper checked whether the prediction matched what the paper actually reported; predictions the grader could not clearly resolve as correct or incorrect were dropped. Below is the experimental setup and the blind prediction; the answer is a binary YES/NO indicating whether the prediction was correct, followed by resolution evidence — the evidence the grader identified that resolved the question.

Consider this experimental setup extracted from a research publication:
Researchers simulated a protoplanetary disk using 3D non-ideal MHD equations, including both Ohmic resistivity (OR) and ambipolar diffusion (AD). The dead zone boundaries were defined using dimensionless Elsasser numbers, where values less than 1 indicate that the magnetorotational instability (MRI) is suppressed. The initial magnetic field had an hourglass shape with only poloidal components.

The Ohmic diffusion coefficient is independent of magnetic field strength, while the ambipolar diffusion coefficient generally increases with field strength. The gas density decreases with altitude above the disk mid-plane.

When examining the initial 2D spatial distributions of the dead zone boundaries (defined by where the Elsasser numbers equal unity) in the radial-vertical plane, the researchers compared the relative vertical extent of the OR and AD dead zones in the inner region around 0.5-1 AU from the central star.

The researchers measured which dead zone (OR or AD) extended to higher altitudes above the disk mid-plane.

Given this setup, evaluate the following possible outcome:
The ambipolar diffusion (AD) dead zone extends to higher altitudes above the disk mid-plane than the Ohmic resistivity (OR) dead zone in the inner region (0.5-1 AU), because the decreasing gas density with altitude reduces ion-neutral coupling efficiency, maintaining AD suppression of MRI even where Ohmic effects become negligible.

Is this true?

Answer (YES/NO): YES